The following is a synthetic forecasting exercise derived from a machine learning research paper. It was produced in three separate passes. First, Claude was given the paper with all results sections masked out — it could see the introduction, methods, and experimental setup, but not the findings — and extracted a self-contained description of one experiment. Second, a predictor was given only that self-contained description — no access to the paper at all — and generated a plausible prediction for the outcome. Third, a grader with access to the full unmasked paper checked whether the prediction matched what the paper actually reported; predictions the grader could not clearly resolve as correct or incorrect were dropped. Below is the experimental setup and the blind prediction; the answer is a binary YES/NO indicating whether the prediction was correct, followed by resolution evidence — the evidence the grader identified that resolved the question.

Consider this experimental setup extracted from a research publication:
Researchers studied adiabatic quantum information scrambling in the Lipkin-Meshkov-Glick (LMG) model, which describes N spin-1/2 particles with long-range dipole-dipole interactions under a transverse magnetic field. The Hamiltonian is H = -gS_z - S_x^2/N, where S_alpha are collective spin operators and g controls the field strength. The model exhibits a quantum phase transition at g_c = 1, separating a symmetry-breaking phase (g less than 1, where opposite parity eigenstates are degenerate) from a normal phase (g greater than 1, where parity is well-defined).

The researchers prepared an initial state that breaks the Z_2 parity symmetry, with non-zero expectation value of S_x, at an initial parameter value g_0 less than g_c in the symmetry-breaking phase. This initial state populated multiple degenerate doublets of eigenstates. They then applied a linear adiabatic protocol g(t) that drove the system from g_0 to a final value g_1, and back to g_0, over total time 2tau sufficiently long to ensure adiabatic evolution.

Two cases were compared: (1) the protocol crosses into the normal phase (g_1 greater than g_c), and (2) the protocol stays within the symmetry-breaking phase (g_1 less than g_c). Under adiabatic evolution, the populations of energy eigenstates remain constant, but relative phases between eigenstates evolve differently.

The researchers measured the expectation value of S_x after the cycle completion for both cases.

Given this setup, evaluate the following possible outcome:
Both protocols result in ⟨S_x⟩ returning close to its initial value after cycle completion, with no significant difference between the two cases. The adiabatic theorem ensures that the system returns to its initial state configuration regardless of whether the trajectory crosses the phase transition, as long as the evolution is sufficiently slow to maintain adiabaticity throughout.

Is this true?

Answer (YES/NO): NO